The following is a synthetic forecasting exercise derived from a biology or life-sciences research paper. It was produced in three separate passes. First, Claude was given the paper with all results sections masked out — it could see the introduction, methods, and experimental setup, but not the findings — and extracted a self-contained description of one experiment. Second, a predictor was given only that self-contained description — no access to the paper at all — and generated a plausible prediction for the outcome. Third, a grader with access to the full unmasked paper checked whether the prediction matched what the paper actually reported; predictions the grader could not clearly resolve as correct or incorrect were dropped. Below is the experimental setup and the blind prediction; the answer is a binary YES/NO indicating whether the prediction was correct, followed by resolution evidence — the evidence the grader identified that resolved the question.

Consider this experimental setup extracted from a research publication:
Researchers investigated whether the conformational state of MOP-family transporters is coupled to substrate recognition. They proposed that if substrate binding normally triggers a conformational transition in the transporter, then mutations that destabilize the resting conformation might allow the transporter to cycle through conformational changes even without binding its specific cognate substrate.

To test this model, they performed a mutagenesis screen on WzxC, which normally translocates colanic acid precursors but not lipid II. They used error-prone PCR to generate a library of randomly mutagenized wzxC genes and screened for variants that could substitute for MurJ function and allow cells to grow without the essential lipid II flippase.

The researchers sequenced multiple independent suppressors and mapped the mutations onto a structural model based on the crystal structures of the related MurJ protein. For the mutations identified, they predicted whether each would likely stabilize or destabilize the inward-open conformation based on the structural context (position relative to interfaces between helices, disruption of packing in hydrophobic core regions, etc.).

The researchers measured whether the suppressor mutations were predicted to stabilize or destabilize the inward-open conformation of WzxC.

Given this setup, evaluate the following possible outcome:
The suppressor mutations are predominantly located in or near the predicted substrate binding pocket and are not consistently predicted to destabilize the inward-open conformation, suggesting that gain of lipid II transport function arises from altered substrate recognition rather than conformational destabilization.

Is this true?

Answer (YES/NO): NO